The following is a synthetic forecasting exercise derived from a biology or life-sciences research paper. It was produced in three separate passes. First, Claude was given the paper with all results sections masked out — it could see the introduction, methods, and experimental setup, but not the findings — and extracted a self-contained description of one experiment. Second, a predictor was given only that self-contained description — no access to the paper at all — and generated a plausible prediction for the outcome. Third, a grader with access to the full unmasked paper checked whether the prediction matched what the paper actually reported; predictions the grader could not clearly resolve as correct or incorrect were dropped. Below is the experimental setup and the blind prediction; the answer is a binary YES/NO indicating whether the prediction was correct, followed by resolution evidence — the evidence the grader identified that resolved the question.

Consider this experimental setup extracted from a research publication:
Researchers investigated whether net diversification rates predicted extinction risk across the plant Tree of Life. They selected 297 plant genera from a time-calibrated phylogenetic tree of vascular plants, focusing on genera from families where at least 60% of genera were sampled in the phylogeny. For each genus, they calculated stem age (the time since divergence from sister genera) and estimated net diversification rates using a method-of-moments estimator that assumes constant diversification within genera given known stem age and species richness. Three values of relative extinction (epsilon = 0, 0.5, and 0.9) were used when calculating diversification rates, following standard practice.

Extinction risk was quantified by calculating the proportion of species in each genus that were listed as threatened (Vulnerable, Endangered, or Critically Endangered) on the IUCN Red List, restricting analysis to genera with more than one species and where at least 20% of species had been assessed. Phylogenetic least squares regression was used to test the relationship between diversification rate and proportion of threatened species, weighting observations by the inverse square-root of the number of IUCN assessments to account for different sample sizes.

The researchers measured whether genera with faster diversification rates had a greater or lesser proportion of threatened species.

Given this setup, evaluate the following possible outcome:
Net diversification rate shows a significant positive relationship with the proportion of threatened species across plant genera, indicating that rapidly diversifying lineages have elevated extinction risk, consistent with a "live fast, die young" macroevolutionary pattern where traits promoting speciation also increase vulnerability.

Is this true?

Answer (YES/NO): YES